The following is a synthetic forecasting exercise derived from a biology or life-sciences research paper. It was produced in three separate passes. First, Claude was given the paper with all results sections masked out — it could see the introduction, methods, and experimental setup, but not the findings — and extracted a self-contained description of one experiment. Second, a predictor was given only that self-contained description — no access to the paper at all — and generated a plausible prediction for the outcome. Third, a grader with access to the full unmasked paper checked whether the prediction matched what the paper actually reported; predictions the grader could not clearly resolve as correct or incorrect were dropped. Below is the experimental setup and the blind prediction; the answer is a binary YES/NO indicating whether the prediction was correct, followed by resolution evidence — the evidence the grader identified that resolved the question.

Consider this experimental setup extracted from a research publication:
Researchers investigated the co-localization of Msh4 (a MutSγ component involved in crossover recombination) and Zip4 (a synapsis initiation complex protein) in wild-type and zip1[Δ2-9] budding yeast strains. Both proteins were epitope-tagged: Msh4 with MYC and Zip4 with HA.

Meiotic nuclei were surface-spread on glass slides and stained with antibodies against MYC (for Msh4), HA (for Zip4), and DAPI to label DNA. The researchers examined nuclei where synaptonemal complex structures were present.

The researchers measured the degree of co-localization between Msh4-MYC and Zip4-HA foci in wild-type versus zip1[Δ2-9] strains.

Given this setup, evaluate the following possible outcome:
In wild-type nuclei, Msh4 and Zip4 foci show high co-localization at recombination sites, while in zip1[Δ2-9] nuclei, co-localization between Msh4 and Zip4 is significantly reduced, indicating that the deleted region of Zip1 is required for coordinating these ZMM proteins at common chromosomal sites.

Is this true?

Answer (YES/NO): YES